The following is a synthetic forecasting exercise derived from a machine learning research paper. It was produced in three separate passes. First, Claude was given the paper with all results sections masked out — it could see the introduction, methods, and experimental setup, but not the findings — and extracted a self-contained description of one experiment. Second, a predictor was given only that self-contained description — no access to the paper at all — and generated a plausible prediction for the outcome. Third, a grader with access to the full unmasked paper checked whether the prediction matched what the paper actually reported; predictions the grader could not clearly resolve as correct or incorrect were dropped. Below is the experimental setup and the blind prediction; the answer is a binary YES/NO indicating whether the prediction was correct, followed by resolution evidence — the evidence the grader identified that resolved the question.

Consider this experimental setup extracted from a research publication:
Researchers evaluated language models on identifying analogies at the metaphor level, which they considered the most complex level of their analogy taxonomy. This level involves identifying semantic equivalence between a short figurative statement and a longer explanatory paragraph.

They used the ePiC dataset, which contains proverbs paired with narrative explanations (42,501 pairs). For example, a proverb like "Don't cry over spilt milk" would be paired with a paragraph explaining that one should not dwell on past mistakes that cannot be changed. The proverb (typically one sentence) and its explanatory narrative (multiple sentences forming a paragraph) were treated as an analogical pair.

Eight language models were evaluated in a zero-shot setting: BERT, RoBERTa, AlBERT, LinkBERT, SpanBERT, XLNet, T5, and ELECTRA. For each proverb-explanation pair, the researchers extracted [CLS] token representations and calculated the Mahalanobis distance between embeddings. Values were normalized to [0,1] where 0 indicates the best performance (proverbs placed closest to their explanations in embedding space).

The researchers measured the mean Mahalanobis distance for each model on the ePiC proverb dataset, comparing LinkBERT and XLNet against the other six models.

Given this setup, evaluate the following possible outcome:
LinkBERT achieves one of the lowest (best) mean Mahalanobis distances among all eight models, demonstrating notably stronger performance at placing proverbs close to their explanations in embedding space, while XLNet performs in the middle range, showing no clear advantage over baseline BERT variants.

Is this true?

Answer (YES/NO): NO